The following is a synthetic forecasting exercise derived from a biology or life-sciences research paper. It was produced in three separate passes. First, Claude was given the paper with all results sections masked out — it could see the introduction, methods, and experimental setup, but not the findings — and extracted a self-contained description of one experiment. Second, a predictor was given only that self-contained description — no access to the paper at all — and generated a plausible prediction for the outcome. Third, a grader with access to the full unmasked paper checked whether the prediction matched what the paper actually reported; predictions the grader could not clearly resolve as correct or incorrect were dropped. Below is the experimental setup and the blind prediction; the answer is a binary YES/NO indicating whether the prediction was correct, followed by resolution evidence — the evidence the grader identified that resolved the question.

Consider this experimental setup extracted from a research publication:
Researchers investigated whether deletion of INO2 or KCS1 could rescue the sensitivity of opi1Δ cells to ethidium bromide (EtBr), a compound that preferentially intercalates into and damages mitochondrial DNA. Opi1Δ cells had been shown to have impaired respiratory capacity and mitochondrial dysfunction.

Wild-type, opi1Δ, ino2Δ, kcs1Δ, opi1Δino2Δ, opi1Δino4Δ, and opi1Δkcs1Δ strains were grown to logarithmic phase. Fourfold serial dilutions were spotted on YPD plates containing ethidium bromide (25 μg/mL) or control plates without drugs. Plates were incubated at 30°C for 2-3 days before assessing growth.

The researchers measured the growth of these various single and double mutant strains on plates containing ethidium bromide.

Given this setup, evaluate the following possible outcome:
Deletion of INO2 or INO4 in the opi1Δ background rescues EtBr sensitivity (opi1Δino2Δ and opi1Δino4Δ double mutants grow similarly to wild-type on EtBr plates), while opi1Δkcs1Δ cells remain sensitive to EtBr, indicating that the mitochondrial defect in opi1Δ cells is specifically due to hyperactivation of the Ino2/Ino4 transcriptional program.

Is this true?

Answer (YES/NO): NO